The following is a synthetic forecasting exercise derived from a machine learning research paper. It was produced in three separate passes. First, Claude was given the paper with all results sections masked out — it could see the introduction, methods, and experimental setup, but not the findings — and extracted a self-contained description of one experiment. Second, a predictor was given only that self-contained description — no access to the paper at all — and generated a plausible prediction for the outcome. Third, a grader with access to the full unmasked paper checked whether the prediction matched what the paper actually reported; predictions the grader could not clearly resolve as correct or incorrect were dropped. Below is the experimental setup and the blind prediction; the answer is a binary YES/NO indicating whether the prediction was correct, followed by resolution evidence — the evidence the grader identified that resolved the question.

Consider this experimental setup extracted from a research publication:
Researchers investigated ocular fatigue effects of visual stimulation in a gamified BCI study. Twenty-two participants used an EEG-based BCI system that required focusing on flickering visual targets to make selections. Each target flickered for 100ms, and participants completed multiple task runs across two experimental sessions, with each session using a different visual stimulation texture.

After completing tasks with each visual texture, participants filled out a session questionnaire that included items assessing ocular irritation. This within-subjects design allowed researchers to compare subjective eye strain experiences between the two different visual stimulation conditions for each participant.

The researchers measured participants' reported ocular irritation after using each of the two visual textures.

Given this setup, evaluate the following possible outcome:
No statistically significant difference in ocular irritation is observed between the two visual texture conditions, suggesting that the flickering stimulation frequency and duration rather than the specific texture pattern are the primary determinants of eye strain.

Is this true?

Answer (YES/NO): YES